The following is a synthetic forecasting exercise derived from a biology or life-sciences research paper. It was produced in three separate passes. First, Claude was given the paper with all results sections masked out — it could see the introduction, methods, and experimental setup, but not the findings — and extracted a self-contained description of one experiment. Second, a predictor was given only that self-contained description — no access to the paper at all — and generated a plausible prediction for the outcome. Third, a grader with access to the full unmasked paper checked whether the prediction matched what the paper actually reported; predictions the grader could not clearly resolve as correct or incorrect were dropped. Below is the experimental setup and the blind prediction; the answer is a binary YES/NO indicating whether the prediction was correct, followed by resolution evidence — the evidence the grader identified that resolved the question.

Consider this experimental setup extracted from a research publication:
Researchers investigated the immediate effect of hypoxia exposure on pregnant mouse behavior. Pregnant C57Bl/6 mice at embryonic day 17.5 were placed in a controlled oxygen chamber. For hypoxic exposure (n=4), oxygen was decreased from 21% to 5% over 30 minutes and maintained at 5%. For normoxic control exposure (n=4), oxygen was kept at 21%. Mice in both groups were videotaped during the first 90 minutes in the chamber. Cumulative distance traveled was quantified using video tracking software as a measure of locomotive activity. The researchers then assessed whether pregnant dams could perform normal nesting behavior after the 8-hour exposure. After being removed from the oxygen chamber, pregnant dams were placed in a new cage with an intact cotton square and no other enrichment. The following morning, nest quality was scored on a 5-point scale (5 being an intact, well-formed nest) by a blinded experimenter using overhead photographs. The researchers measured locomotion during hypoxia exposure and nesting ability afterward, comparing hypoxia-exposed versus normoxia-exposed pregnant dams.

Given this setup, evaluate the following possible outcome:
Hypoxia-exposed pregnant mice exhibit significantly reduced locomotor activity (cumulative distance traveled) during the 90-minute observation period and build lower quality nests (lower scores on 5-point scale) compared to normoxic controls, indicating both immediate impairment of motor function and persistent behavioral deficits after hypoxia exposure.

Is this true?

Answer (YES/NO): NO